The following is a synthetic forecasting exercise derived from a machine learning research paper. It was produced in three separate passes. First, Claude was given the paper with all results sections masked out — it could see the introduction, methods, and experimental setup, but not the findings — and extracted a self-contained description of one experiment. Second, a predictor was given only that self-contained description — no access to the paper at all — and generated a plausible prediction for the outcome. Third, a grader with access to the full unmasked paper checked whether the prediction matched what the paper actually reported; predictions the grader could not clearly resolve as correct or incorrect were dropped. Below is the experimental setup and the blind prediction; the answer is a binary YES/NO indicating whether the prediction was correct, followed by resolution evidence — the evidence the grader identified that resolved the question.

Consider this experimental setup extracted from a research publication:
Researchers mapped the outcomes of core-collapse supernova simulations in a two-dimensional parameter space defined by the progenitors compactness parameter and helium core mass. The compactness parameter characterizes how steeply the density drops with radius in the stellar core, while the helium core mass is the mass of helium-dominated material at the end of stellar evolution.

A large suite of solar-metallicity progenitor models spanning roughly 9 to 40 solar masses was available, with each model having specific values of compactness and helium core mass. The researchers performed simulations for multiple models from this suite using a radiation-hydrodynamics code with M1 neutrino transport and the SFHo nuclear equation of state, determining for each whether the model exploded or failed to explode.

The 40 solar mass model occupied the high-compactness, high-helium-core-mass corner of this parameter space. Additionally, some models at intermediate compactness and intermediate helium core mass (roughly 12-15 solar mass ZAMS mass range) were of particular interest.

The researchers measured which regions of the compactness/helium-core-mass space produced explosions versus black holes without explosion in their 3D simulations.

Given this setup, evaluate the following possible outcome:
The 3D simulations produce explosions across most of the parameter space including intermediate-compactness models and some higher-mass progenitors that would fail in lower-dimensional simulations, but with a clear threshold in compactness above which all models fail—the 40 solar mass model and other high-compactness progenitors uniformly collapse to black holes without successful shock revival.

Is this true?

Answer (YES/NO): NO